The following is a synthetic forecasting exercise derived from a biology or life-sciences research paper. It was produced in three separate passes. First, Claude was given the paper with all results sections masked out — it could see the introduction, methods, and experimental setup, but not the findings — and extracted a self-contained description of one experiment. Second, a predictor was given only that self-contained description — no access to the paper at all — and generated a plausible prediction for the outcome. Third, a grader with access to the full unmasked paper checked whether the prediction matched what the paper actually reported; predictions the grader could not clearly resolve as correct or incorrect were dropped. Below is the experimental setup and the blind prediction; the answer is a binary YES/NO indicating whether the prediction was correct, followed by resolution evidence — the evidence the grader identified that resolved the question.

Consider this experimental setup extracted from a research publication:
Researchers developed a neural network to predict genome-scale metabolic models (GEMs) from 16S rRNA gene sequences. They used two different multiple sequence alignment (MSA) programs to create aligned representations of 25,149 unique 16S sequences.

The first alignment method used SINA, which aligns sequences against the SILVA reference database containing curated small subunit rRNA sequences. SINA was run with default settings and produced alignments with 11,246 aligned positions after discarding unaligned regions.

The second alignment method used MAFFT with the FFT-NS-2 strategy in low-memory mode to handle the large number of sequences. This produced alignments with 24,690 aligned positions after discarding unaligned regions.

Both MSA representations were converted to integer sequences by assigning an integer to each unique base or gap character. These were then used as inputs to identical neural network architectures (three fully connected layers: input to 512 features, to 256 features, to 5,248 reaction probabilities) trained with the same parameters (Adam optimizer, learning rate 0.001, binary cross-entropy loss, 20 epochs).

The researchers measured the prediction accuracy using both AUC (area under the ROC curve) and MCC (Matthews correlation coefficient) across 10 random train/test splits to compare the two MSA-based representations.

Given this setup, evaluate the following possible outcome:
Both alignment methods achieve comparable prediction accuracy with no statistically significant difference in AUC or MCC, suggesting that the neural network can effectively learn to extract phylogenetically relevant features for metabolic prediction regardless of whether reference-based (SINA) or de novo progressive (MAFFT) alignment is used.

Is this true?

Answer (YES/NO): YES